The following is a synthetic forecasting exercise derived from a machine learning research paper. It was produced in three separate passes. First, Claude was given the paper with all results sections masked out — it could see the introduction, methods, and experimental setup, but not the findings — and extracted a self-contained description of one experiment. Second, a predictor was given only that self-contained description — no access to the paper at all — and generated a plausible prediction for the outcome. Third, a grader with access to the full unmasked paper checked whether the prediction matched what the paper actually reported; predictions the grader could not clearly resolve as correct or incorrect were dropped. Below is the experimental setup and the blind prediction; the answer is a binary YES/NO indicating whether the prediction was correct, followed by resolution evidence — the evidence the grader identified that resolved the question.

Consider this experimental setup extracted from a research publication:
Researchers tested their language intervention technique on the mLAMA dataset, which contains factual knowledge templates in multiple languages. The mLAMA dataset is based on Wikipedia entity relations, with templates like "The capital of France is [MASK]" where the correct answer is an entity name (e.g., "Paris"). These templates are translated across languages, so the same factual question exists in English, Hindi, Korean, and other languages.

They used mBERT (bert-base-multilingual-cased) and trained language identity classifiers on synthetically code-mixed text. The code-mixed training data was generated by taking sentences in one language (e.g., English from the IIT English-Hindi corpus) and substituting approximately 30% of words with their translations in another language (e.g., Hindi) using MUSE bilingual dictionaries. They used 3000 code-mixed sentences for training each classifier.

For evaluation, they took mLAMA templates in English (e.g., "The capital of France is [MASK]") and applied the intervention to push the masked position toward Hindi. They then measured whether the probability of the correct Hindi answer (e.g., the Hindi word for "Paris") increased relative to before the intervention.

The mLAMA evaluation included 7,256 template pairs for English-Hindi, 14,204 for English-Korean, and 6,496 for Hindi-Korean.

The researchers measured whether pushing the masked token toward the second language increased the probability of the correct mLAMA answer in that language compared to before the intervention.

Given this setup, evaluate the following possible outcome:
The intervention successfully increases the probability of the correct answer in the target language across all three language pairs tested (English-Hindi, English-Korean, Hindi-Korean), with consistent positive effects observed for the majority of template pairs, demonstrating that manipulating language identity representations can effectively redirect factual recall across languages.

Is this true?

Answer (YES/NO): NO